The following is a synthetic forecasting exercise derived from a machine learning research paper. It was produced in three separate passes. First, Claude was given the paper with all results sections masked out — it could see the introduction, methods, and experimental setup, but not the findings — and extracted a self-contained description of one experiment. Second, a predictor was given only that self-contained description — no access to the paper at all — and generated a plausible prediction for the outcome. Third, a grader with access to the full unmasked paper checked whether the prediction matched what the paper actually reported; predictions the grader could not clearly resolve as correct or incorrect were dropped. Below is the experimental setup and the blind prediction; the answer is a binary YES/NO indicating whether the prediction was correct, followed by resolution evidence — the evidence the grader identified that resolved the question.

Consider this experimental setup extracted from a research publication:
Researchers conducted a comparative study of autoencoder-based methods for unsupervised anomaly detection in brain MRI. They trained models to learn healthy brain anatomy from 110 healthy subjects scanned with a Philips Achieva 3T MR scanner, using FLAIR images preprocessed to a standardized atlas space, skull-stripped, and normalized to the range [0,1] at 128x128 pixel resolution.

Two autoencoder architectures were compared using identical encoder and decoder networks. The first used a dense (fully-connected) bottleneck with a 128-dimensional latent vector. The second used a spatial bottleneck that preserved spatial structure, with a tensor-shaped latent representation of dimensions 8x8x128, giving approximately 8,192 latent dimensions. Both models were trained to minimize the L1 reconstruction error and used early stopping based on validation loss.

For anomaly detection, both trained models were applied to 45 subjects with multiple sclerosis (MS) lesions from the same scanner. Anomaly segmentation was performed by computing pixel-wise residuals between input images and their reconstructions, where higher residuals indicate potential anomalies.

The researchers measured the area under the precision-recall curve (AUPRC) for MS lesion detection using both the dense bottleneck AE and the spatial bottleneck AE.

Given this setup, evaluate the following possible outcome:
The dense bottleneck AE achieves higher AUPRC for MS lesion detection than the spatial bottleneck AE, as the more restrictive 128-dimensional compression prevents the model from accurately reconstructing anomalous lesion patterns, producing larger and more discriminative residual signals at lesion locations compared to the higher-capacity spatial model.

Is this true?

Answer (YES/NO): YES